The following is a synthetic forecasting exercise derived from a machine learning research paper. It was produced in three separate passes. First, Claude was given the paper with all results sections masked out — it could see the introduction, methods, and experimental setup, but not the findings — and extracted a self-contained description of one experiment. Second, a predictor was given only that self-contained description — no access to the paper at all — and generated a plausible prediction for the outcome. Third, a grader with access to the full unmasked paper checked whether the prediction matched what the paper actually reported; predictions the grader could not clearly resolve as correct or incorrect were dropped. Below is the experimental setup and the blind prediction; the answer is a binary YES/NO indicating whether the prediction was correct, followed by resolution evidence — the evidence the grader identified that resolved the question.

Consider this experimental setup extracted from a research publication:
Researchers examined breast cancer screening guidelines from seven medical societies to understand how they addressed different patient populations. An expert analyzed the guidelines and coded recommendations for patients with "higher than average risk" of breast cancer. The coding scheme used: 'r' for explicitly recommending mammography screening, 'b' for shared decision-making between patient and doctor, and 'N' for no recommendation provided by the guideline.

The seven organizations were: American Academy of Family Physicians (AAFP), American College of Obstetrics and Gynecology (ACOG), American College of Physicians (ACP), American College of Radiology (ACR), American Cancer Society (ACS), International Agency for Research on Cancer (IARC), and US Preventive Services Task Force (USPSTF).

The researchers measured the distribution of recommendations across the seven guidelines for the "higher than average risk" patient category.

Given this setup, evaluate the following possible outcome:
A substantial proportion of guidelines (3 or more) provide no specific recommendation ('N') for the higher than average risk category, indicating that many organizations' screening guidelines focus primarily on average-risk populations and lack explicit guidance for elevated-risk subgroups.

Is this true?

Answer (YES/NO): NO